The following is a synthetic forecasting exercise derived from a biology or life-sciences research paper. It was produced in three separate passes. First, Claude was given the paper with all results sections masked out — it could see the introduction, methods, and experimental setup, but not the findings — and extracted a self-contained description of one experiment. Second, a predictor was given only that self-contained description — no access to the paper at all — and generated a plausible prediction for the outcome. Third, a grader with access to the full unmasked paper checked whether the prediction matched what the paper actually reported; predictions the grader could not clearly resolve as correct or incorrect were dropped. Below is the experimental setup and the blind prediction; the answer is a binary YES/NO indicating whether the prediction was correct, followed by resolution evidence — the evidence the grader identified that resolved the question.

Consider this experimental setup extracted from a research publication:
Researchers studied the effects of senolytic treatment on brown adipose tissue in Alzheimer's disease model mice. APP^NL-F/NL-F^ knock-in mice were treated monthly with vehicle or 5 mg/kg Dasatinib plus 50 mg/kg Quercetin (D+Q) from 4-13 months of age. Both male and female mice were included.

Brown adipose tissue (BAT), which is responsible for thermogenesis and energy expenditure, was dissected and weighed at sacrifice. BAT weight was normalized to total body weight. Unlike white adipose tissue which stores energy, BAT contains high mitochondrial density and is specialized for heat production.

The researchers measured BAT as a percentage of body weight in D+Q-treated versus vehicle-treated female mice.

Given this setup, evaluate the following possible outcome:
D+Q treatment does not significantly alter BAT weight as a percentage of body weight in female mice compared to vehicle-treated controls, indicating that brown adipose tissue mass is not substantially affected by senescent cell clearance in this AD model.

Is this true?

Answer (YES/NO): YES